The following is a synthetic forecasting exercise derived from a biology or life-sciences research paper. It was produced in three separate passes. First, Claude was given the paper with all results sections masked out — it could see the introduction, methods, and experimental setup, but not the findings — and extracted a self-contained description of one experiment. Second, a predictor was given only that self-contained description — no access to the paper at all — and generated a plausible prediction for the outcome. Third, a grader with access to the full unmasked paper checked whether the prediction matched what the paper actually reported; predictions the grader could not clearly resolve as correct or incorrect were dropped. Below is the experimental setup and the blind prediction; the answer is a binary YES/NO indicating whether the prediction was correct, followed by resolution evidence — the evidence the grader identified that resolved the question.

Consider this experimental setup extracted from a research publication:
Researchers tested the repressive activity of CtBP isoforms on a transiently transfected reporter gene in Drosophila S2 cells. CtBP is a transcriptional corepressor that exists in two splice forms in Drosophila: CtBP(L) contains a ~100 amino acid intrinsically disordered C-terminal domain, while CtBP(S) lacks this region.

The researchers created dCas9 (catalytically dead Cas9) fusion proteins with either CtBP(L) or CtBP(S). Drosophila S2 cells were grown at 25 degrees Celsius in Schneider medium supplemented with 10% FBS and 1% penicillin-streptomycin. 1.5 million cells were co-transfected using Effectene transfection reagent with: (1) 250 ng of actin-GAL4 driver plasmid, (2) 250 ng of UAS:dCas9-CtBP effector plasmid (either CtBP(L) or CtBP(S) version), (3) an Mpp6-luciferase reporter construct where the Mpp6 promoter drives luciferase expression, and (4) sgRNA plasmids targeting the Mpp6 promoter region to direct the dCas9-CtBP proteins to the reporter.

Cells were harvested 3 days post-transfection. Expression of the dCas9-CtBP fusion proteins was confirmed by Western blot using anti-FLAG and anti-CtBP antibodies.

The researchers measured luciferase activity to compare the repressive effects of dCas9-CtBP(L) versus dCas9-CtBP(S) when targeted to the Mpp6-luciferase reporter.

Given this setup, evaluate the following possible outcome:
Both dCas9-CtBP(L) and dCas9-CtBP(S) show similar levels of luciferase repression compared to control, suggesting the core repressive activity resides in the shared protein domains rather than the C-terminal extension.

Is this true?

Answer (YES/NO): YES